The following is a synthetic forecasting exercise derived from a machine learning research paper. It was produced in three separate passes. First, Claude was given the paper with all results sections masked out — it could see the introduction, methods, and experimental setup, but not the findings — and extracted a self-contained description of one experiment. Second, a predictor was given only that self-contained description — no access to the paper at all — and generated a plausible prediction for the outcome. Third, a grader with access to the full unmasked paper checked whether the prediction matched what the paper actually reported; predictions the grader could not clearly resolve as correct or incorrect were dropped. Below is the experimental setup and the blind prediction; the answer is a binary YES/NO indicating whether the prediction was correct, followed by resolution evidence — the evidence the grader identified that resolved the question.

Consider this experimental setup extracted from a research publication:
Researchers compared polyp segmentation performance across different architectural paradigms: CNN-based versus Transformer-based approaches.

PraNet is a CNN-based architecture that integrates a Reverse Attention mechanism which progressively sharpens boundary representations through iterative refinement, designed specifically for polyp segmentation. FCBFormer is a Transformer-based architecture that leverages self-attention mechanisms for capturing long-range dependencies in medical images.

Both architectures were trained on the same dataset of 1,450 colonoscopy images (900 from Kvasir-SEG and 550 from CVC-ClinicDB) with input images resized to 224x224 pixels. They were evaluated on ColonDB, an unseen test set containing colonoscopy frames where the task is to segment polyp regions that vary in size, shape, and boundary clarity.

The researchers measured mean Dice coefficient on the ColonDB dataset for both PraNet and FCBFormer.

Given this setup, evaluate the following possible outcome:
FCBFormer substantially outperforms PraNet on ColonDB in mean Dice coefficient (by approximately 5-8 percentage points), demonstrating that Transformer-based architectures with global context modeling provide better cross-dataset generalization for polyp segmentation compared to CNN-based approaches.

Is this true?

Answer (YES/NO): NO